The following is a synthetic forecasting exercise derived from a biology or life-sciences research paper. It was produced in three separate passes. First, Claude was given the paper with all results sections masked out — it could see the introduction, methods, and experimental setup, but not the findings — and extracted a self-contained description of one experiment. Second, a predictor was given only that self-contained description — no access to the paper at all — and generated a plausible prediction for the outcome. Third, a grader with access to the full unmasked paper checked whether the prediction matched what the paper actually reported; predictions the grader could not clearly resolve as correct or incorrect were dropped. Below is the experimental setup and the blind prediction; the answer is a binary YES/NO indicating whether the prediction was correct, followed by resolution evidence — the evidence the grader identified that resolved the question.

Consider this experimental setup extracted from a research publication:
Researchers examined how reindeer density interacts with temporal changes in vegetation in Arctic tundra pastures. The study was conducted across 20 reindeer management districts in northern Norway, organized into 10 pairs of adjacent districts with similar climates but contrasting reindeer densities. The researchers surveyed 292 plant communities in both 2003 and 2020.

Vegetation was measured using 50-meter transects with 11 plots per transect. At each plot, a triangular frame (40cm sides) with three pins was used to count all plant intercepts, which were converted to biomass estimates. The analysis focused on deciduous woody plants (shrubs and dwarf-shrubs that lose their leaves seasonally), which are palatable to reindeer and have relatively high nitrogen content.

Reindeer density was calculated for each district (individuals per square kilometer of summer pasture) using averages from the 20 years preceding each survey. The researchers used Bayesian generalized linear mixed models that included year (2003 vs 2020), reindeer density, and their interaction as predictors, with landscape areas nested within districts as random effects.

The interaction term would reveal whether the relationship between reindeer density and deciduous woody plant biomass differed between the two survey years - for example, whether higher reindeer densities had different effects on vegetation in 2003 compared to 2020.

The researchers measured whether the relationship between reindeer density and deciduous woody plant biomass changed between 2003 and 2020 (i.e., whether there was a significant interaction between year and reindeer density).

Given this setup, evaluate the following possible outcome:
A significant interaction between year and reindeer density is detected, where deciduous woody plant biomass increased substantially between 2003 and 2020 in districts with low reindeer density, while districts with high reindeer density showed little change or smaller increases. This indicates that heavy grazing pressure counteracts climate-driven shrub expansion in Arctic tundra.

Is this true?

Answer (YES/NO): NO